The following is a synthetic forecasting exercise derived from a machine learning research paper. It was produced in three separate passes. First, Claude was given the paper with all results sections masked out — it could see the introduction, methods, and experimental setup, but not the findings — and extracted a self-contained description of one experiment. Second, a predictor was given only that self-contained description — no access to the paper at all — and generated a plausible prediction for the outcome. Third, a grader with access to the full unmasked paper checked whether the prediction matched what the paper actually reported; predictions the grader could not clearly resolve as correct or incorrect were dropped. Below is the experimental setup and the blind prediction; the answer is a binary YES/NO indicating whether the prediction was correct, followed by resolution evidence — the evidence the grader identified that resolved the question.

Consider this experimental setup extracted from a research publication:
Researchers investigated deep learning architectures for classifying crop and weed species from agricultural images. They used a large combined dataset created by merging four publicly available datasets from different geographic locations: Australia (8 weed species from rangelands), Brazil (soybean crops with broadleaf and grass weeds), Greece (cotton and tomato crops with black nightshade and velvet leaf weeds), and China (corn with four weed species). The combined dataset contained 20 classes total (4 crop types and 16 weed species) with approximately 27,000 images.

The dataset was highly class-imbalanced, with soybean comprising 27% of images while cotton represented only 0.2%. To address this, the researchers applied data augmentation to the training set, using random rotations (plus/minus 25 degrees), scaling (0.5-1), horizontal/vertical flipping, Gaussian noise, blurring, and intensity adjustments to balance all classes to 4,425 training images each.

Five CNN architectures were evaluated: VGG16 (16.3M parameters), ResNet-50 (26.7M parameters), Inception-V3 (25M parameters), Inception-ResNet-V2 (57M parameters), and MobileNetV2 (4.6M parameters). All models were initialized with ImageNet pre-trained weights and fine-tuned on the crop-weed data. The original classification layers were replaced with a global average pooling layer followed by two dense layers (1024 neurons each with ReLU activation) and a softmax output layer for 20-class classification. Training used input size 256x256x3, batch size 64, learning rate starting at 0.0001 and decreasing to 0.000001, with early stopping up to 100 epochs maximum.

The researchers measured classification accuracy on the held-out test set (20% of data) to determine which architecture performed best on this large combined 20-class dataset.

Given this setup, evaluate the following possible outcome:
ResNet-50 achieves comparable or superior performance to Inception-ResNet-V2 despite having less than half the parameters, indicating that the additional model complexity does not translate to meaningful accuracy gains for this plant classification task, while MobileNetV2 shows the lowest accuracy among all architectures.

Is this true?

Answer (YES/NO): NO